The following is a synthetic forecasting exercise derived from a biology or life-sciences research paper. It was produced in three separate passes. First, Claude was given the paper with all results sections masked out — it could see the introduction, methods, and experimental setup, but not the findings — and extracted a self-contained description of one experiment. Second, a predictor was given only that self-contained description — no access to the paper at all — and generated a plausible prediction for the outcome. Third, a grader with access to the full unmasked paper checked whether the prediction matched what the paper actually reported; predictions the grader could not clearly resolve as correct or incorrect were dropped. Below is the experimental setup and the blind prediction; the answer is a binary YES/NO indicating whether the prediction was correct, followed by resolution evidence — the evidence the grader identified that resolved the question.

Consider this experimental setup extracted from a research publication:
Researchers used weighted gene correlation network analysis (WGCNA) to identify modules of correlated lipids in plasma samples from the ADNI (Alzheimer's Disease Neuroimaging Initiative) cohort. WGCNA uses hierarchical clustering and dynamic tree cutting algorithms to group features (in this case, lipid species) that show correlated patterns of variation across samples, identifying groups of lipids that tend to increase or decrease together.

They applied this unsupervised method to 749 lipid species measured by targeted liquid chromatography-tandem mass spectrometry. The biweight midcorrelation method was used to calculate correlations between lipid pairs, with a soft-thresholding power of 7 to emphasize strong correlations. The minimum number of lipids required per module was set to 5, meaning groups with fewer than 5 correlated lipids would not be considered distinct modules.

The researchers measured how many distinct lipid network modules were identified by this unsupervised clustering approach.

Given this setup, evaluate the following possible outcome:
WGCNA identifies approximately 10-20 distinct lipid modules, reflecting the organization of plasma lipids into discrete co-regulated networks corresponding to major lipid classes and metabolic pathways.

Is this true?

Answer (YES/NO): NO